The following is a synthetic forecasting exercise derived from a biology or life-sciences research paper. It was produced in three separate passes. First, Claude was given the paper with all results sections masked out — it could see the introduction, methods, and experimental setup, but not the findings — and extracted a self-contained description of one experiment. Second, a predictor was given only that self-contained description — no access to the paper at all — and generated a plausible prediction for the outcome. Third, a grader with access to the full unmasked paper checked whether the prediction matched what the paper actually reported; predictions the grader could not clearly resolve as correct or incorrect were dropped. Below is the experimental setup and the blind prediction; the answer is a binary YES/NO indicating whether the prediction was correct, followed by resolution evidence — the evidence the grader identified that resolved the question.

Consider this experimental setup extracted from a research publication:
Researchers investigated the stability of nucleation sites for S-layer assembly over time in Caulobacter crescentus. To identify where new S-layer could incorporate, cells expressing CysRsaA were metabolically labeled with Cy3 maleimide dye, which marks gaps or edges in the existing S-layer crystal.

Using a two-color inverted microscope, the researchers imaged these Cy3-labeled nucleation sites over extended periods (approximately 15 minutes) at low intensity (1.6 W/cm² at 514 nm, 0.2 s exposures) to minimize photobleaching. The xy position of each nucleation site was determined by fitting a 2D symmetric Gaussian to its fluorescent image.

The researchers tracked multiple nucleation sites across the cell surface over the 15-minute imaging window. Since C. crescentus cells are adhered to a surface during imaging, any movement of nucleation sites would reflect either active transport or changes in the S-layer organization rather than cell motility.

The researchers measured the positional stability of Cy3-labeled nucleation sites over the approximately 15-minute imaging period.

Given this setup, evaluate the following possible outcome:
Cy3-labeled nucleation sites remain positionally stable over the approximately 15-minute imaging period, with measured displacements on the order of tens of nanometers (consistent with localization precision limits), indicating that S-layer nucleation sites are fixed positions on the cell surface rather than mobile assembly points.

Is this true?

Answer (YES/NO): YES